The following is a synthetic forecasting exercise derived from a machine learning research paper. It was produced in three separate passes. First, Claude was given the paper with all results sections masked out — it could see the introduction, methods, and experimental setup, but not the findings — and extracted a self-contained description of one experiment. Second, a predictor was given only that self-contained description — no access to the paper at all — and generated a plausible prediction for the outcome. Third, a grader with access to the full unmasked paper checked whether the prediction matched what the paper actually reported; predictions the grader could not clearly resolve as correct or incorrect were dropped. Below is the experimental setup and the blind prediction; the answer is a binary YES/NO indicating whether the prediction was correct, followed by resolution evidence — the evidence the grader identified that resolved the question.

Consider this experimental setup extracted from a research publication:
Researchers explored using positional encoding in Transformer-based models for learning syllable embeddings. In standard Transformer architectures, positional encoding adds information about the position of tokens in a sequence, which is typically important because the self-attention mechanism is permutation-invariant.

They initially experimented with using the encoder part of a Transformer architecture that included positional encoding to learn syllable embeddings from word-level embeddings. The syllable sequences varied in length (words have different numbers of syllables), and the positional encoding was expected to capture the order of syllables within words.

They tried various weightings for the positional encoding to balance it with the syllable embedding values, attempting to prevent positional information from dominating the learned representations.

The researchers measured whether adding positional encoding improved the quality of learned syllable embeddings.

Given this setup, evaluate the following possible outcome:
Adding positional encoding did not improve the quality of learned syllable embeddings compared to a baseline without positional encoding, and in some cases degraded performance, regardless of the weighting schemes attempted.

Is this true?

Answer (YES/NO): YES